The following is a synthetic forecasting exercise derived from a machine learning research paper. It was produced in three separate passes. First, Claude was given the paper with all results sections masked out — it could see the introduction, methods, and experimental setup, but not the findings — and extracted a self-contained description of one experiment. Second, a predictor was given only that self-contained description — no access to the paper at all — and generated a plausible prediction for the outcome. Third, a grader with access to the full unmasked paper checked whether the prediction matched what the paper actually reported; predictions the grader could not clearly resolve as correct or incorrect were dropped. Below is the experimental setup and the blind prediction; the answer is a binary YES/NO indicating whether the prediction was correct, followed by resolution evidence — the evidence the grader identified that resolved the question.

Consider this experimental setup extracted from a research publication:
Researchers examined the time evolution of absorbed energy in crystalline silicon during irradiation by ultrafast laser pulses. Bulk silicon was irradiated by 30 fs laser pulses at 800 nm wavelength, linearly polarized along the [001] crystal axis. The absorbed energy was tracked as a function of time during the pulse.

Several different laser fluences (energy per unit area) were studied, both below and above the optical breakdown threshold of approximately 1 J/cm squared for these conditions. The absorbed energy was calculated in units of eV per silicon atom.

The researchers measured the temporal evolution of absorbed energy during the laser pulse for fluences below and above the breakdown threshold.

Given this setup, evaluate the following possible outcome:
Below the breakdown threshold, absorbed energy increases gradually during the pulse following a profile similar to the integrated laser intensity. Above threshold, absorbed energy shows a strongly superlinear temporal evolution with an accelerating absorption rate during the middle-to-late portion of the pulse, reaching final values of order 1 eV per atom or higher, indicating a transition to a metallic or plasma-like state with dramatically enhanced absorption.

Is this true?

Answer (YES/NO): NO